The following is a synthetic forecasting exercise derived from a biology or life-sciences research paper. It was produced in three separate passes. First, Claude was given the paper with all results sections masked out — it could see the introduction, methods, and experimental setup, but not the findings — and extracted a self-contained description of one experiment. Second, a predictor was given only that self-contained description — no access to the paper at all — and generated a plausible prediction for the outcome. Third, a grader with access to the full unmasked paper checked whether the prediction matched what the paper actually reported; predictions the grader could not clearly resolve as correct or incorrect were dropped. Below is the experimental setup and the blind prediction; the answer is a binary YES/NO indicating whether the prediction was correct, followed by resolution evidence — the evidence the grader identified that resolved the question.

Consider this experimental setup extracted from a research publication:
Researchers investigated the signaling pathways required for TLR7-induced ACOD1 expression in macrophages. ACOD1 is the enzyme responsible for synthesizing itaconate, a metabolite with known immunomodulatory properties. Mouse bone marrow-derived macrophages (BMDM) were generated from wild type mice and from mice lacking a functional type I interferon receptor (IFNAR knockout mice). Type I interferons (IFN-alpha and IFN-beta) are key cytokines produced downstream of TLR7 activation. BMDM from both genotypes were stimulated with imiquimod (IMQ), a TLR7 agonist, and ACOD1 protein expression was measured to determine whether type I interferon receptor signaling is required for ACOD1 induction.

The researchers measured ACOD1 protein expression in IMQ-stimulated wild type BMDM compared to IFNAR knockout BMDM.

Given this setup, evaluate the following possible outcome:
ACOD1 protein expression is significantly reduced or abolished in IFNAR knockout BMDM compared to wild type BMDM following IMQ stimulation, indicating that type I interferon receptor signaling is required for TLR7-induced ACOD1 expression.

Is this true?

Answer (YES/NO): NO